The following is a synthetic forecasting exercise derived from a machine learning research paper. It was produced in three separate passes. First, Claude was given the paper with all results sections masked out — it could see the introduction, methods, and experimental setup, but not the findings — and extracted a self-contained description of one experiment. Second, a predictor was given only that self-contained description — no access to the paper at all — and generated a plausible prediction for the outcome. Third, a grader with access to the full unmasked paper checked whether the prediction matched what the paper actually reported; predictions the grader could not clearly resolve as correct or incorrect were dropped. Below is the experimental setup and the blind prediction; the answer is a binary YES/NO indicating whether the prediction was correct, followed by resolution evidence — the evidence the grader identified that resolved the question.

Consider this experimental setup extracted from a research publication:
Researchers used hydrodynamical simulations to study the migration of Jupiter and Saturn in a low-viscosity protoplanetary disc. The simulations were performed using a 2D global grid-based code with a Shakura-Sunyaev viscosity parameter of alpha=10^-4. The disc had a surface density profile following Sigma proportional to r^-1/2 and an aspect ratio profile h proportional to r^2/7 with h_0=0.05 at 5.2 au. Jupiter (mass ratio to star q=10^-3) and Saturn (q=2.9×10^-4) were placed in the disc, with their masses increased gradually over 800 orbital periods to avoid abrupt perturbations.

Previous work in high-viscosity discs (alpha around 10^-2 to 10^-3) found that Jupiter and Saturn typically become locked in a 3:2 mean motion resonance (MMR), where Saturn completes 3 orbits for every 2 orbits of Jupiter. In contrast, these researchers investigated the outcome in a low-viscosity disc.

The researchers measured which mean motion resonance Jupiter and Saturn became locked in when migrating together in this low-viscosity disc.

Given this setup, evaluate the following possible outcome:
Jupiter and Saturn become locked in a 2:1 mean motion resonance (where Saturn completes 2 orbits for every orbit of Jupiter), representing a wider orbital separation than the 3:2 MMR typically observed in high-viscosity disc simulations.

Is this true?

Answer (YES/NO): YES